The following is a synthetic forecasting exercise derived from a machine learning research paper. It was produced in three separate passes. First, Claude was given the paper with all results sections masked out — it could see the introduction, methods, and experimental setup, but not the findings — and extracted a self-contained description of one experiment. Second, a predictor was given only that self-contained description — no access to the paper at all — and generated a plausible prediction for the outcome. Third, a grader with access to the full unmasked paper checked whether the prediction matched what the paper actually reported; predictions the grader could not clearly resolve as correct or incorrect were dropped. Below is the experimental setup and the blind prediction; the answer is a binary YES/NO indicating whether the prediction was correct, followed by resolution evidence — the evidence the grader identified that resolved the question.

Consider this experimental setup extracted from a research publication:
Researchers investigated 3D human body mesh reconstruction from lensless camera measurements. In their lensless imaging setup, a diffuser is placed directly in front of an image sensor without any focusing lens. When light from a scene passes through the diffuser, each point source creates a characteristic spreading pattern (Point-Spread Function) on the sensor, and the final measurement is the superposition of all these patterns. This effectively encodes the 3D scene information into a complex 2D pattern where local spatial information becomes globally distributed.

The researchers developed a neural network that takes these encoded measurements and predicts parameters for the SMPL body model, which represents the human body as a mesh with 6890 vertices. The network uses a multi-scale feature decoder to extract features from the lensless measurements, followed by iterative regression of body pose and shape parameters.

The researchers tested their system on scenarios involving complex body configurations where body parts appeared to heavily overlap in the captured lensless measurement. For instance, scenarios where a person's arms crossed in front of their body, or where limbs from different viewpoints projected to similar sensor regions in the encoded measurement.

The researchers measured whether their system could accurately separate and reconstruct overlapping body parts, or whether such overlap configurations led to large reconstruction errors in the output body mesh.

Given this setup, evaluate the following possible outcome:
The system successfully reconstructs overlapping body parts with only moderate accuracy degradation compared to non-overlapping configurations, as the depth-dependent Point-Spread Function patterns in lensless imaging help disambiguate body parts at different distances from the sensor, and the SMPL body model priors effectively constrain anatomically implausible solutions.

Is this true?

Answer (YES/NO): NO